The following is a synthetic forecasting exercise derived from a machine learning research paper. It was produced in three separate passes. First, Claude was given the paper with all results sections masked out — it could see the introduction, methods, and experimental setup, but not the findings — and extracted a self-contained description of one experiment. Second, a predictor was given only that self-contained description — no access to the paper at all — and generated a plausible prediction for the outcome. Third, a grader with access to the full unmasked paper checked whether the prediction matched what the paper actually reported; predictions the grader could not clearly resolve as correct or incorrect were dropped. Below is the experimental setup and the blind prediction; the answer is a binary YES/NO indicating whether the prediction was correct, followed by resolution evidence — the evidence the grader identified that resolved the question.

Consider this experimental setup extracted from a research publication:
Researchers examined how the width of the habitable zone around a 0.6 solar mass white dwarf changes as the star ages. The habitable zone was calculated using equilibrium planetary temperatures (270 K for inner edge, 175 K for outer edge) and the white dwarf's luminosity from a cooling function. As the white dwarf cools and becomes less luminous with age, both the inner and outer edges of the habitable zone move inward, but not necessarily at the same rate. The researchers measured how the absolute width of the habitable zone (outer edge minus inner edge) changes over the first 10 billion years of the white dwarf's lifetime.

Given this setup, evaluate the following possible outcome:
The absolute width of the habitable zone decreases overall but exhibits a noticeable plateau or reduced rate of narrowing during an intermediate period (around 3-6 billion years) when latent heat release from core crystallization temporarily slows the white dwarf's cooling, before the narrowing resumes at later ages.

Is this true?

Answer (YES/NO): NO